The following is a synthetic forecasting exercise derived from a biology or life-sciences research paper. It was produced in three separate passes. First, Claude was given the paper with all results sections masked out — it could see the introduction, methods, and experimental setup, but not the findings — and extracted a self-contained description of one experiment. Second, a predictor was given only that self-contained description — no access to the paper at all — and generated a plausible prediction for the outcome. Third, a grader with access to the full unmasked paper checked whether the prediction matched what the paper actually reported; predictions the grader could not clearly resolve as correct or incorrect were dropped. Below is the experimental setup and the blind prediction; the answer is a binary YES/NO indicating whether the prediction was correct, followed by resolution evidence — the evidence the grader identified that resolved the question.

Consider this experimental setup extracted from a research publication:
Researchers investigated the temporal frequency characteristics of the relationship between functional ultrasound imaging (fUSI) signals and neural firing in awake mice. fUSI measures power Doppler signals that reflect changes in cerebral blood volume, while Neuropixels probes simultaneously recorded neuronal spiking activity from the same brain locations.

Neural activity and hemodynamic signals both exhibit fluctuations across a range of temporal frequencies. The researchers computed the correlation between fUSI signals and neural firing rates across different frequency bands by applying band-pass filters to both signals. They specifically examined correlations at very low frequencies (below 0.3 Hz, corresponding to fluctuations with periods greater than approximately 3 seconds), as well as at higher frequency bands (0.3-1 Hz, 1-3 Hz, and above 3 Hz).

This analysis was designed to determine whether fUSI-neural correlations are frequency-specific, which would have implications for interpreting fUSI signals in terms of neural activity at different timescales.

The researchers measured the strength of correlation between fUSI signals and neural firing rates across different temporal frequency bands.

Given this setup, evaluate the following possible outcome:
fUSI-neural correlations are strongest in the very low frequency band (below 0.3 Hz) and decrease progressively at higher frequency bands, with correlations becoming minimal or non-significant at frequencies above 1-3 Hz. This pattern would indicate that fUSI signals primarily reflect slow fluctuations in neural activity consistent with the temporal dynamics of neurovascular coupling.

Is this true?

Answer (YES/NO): NO